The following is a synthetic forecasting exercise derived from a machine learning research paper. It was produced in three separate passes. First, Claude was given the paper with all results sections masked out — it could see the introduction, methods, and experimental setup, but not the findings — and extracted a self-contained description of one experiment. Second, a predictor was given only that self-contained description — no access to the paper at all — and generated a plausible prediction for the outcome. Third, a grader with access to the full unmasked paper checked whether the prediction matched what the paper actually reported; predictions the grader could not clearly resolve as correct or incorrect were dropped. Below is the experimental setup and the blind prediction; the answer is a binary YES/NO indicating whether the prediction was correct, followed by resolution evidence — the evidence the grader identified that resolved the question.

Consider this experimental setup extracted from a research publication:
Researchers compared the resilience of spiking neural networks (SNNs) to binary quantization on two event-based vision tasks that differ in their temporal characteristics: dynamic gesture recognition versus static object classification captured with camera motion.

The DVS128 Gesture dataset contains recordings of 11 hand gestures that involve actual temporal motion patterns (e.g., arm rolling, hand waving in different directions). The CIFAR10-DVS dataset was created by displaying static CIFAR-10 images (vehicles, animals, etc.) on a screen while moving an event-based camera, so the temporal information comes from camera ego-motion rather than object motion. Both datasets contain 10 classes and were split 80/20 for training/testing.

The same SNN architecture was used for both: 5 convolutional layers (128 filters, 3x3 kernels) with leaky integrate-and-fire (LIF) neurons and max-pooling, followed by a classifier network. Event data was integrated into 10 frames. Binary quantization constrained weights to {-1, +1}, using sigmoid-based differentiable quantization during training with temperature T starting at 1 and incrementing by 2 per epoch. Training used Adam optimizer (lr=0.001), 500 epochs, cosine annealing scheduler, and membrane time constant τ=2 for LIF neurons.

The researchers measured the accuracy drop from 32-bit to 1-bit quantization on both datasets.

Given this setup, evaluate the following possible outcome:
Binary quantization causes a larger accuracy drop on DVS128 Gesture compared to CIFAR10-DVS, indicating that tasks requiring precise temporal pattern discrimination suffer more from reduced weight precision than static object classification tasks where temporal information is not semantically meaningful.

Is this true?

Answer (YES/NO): NO